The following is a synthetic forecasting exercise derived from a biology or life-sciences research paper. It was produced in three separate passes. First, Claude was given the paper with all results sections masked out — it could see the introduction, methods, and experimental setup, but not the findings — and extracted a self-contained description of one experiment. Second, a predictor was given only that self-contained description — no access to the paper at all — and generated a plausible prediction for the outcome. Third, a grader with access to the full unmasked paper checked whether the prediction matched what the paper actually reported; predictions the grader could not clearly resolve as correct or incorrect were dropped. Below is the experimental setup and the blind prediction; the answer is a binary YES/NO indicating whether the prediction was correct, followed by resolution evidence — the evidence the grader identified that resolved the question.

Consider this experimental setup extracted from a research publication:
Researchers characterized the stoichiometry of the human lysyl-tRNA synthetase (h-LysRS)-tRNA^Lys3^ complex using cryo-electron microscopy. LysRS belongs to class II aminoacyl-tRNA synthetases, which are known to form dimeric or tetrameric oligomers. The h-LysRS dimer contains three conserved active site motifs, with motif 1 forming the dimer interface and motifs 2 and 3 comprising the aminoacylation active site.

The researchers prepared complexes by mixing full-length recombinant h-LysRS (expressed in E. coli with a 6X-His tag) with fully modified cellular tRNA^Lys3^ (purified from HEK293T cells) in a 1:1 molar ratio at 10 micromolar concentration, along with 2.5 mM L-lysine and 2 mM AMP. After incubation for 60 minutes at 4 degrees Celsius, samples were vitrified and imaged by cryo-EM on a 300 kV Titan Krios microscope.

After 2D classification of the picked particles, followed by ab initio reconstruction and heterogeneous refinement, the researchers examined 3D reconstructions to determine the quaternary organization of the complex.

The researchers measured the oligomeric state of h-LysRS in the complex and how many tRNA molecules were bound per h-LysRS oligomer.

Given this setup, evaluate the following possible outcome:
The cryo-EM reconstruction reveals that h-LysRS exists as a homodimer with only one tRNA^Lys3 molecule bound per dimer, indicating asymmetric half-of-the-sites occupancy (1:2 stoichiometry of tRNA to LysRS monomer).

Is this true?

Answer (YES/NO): YES